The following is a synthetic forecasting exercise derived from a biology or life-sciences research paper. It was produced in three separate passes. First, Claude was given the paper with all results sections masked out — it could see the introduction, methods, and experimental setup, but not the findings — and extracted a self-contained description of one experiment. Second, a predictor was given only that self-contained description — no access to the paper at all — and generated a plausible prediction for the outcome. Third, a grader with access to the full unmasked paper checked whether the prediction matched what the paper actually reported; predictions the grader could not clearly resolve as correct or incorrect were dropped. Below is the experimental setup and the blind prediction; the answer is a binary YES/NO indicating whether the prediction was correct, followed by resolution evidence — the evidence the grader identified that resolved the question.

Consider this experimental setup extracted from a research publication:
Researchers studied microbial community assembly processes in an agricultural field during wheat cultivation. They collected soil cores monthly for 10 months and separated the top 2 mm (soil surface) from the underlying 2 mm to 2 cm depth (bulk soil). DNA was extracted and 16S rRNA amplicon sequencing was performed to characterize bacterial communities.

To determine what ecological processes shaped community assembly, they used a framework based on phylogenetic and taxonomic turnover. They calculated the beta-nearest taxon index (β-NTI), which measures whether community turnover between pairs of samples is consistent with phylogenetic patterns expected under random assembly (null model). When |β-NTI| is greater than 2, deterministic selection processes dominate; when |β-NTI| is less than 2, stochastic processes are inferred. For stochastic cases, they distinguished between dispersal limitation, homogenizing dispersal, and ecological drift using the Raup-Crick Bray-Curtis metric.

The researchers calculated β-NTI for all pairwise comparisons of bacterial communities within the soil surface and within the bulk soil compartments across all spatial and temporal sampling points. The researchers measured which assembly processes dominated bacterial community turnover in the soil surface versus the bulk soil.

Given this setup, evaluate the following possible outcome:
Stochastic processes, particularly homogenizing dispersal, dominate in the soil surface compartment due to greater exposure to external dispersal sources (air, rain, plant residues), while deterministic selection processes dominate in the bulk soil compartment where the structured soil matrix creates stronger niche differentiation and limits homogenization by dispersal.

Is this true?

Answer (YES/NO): NO